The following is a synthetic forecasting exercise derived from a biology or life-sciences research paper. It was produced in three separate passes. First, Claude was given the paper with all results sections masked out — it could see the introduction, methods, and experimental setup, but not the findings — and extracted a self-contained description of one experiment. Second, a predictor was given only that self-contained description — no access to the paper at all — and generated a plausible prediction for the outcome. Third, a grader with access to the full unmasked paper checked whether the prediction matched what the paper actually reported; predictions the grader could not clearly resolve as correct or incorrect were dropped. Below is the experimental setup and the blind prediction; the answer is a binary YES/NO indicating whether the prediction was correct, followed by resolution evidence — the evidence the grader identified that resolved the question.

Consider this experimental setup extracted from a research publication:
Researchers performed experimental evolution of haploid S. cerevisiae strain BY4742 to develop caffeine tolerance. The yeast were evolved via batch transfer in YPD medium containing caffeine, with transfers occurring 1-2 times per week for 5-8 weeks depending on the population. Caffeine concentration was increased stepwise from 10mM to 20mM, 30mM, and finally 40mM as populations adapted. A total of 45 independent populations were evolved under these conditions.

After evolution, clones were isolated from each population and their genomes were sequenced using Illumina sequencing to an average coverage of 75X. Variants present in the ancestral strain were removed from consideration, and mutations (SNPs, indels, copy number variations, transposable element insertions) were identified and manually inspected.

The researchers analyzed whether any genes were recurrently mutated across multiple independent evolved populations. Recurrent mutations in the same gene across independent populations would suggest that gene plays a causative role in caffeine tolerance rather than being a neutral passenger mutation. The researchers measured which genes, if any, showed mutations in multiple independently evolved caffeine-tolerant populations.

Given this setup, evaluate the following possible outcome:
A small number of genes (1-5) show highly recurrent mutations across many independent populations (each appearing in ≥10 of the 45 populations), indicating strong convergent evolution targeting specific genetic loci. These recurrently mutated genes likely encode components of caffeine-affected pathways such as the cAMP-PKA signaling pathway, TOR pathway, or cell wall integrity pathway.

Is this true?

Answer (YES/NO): NO